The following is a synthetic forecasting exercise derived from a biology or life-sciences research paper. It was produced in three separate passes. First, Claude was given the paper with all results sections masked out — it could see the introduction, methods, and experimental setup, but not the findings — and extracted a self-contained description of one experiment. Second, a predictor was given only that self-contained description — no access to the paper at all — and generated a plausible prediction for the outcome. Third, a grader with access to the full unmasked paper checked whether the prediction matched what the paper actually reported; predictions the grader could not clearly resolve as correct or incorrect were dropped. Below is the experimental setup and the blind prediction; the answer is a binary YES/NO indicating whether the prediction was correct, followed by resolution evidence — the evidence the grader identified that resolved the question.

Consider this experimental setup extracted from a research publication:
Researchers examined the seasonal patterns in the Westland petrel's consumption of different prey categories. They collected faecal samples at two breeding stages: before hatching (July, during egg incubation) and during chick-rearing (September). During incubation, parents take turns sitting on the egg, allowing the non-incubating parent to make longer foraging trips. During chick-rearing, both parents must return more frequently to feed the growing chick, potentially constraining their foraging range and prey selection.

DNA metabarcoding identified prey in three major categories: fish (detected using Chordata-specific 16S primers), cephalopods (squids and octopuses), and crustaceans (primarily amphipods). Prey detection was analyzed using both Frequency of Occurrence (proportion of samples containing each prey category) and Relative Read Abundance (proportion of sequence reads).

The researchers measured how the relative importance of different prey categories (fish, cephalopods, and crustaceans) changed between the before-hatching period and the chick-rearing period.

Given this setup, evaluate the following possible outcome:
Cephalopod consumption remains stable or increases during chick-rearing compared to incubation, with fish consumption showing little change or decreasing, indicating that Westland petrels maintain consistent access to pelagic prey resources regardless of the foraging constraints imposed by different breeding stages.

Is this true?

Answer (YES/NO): YES